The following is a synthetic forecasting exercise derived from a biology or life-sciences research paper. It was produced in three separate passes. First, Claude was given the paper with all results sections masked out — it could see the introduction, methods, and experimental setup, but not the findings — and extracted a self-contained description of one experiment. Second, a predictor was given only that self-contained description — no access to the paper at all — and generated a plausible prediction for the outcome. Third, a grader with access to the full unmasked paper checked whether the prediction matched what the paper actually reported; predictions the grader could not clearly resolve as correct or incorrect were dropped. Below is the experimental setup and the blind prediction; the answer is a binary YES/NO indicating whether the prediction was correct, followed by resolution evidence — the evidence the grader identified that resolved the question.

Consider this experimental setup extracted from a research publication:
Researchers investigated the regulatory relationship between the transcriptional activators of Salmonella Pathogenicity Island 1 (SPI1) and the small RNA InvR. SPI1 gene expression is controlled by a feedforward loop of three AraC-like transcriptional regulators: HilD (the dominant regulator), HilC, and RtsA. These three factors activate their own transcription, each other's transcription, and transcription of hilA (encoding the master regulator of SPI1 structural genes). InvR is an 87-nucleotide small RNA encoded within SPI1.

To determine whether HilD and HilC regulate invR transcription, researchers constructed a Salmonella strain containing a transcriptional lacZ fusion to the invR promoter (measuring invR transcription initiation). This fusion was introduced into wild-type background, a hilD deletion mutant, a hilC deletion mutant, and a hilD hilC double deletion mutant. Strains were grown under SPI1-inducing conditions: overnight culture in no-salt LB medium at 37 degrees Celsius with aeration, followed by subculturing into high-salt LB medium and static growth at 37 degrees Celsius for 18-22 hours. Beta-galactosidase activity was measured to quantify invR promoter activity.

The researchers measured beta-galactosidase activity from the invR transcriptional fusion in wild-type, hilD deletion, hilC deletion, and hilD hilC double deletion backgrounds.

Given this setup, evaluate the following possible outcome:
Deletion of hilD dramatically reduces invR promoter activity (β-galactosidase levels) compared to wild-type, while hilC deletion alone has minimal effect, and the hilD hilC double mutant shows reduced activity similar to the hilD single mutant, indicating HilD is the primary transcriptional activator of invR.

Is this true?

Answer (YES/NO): NO